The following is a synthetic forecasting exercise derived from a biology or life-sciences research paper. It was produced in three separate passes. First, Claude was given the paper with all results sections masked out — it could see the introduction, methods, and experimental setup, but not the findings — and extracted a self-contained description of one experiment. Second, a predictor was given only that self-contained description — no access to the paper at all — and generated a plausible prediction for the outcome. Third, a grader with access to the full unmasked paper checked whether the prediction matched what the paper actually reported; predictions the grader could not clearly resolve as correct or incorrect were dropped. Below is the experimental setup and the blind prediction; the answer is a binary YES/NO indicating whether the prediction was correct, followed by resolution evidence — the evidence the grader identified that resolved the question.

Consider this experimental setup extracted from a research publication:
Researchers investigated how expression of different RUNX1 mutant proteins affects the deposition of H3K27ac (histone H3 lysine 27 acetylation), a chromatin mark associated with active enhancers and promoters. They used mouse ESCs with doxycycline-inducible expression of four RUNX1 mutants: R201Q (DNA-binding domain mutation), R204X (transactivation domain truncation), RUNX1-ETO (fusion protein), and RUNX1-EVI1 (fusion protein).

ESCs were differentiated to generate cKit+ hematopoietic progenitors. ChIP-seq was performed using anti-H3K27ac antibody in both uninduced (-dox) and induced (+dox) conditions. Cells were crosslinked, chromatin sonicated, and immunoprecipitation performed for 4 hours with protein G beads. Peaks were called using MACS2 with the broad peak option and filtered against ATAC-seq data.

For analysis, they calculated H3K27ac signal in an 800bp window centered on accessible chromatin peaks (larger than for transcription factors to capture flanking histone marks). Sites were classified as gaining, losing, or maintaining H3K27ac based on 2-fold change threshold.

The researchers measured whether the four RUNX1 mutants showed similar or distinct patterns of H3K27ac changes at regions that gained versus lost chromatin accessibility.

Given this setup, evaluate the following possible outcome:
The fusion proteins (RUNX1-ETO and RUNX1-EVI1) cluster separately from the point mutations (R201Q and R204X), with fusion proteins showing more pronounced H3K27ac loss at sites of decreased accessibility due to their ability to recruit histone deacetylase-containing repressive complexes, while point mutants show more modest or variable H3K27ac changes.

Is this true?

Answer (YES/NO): NO